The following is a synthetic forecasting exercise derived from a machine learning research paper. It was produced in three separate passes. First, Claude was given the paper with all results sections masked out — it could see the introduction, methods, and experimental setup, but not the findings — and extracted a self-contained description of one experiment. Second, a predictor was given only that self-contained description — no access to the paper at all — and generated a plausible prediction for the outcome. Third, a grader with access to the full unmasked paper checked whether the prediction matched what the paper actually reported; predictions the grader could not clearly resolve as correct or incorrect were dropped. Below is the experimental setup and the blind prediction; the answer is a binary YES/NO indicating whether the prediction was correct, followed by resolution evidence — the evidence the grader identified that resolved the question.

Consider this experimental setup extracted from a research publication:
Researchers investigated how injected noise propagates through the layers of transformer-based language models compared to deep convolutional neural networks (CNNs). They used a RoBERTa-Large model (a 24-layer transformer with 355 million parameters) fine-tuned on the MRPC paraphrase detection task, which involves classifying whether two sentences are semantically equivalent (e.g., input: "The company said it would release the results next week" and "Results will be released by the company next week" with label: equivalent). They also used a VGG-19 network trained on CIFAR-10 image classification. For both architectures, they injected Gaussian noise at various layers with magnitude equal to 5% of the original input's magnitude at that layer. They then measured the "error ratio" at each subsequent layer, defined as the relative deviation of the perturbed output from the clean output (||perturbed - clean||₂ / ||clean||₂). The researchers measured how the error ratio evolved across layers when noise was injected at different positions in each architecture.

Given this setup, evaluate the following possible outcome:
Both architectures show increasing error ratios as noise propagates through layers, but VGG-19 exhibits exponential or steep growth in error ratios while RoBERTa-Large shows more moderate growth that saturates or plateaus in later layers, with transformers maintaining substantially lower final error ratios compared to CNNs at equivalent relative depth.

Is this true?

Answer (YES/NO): NO